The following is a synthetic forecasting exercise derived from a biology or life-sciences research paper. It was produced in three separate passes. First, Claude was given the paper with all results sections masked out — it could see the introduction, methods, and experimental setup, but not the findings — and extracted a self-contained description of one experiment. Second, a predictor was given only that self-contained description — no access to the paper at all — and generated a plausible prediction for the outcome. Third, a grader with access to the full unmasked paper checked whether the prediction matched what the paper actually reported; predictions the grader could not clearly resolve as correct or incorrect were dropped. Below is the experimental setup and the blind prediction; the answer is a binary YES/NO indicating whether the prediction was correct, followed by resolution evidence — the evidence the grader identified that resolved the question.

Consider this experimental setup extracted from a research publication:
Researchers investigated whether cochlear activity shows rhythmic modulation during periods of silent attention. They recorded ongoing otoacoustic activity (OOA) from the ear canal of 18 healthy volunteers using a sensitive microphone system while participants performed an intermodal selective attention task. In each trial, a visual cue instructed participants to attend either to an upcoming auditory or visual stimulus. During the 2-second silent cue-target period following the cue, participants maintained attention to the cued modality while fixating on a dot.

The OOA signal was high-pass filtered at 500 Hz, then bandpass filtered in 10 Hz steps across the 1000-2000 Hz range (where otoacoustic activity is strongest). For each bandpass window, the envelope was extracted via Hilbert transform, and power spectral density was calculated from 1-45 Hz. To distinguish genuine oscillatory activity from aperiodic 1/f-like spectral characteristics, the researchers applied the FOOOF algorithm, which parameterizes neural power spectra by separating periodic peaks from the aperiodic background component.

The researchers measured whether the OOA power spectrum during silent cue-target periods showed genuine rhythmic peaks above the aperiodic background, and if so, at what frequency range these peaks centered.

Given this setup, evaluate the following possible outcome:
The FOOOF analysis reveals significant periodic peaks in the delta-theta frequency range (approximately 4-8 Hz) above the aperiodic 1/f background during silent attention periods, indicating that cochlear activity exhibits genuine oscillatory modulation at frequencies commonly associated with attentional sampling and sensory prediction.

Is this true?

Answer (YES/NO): YES